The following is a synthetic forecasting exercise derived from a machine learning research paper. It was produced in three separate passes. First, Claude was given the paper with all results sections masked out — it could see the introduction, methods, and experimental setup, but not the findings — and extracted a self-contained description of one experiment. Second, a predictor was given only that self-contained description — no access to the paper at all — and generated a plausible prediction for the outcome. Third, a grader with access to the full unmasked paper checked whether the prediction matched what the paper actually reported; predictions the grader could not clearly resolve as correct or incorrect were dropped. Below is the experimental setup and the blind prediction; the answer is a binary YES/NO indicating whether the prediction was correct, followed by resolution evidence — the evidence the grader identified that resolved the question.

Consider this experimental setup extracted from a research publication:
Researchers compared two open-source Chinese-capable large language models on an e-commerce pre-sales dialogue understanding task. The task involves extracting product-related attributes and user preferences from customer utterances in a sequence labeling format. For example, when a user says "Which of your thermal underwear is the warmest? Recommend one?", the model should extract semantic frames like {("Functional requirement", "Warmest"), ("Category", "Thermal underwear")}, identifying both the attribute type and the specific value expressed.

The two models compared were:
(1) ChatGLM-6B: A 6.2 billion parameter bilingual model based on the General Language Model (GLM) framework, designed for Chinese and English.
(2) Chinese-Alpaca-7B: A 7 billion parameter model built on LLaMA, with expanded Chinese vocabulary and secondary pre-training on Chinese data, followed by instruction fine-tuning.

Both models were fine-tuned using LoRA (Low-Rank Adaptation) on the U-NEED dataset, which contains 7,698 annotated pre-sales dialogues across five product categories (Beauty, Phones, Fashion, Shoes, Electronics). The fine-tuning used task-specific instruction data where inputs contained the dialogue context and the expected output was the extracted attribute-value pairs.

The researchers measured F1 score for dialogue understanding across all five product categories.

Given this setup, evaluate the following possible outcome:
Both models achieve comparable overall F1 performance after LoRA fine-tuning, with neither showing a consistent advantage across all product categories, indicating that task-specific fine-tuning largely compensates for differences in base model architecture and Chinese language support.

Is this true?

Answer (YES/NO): NO